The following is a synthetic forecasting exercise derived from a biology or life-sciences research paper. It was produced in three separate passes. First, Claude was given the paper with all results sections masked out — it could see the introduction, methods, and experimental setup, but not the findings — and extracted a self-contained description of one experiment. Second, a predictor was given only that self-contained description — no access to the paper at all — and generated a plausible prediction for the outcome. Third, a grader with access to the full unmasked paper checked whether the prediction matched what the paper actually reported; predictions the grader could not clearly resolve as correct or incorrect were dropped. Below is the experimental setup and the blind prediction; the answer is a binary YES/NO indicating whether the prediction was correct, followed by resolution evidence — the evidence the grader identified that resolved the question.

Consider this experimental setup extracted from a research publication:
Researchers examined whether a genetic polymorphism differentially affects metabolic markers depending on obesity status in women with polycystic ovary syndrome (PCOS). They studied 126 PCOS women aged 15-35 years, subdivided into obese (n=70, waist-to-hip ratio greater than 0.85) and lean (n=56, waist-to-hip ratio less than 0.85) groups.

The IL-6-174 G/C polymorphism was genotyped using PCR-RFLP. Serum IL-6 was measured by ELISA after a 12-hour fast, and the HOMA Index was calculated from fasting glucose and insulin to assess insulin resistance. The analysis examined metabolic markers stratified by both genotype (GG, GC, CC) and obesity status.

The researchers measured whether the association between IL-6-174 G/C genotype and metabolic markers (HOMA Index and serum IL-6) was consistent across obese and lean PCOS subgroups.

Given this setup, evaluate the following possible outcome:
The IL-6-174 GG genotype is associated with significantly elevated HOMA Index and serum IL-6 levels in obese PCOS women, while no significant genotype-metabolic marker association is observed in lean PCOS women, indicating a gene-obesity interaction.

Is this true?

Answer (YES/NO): NO